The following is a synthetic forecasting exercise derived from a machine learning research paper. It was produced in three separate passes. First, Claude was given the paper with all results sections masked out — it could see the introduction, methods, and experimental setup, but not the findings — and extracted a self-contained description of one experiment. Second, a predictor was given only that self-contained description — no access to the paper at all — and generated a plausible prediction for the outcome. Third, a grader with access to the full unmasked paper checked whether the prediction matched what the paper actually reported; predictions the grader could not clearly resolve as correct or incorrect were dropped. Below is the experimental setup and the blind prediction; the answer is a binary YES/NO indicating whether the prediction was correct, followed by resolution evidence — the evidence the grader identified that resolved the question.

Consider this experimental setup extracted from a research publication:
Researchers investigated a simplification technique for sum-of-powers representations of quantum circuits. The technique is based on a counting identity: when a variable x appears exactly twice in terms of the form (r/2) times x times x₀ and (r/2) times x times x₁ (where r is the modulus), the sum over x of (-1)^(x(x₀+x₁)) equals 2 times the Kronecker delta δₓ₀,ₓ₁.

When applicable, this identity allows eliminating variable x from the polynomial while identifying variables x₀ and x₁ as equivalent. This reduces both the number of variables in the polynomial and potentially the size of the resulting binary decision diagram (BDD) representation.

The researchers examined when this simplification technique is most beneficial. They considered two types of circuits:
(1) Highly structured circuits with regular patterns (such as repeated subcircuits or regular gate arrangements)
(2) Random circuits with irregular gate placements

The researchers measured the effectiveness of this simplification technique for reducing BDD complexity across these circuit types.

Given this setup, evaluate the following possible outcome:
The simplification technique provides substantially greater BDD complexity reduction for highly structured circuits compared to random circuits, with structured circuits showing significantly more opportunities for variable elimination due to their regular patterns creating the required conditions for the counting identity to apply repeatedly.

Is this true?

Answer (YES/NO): YES